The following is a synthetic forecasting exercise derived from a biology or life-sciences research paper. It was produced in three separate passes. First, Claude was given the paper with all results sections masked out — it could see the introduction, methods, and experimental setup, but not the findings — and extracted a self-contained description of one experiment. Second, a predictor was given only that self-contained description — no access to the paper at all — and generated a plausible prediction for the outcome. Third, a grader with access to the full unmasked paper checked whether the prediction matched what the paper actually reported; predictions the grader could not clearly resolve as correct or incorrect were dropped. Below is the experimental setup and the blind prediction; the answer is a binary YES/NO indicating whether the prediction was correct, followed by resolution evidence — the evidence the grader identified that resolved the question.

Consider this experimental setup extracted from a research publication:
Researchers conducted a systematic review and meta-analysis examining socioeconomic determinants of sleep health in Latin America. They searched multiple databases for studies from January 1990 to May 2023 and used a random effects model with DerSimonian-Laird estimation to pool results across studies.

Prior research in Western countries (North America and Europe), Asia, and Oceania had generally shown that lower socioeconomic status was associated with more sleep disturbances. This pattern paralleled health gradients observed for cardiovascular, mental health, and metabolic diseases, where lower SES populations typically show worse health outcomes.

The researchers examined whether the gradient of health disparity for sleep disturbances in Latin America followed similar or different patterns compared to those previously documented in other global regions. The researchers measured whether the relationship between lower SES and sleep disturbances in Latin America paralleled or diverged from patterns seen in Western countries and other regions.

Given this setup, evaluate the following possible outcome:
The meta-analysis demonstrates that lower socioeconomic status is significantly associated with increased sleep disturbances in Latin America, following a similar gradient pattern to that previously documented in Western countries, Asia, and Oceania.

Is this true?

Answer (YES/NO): YES